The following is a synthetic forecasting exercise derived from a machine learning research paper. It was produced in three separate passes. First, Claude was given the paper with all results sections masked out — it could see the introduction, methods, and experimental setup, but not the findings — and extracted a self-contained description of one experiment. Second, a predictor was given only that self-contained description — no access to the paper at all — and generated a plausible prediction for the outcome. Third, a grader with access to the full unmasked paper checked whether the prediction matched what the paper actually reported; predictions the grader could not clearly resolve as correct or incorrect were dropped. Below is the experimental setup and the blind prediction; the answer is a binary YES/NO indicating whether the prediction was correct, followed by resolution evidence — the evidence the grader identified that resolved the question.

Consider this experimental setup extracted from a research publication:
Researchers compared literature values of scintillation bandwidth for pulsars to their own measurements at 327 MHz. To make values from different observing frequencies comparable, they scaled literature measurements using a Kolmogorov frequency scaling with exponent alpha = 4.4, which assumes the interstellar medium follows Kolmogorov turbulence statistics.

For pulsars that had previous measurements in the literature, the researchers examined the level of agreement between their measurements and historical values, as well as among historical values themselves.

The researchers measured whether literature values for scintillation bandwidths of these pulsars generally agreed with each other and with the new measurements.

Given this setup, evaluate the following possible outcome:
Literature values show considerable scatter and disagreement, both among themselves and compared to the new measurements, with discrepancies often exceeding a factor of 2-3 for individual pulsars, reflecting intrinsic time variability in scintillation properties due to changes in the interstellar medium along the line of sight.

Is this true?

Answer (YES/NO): YES